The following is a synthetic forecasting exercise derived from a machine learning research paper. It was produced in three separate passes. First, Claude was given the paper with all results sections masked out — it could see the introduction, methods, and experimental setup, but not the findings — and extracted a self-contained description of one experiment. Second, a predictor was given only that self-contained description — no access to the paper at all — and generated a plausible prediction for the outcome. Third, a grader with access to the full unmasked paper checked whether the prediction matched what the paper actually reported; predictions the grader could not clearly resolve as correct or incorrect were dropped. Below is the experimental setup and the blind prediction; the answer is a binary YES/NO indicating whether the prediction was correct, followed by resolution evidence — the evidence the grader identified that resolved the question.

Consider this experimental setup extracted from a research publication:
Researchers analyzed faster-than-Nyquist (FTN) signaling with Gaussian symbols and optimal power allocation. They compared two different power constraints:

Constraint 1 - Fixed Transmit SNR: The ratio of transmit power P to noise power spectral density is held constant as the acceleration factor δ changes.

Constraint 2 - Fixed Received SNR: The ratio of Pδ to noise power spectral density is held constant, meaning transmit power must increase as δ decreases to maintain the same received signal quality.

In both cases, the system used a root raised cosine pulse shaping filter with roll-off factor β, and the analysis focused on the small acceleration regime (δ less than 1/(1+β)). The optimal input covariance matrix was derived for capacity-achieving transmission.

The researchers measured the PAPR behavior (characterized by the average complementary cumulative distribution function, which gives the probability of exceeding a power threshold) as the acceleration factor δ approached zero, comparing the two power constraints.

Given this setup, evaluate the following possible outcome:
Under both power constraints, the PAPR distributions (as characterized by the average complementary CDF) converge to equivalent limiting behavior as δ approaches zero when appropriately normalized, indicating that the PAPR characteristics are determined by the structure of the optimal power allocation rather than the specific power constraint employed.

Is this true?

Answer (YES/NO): NO